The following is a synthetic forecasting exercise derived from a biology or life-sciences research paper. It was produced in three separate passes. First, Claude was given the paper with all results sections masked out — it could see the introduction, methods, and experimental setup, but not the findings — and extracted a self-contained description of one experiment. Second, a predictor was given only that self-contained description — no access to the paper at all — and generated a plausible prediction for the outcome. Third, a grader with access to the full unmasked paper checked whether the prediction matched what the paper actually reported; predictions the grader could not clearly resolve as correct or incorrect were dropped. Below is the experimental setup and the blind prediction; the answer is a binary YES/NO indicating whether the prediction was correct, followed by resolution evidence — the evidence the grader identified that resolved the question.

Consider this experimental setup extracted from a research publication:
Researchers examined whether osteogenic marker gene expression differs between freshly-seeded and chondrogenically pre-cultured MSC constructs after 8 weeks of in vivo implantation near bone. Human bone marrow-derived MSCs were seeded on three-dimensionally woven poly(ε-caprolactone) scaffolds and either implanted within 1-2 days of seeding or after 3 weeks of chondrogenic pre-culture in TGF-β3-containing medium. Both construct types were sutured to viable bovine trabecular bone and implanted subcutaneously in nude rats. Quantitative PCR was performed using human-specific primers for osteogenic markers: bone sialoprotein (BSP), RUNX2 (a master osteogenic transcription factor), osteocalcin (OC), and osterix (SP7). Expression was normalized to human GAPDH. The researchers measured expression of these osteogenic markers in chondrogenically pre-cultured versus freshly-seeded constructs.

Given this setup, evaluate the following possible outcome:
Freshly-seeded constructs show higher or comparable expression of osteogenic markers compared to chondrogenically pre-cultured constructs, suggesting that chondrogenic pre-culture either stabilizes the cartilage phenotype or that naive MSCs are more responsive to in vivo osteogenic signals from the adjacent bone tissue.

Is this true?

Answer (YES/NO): NO